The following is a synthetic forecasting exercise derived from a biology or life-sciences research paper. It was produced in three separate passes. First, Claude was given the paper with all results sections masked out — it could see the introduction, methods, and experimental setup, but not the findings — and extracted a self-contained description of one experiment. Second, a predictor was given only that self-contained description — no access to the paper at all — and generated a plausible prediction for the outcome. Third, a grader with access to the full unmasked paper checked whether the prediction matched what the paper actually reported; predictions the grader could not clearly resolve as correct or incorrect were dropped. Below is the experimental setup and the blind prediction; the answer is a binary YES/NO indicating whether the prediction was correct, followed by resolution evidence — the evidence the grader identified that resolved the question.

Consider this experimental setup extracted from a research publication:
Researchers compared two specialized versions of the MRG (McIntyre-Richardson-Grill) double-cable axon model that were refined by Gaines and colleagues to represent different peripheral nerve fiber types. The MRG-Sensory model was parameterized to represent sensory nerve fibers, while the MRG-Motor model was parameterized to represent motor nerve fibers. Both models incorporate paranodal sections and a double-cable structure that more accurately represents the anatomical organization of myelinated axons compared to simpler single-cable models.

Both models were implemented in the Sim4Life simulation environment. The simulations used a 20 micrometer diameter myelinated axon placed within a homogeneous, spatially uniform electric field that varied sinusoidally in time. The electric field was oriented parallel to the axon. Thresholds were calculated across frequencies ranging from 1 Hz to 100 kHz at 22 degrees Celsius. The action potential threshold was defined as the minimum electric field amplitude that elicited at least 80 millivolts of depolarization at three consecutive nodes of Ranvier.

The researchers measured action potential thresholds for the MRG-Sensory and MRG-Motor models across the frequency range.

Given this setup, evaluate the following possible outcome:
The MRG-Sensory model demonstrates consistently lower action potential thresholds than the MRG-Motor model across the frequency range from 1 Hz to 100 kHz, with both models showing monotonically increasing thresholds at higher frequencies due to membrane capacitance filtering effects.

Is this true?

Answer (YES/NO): NO